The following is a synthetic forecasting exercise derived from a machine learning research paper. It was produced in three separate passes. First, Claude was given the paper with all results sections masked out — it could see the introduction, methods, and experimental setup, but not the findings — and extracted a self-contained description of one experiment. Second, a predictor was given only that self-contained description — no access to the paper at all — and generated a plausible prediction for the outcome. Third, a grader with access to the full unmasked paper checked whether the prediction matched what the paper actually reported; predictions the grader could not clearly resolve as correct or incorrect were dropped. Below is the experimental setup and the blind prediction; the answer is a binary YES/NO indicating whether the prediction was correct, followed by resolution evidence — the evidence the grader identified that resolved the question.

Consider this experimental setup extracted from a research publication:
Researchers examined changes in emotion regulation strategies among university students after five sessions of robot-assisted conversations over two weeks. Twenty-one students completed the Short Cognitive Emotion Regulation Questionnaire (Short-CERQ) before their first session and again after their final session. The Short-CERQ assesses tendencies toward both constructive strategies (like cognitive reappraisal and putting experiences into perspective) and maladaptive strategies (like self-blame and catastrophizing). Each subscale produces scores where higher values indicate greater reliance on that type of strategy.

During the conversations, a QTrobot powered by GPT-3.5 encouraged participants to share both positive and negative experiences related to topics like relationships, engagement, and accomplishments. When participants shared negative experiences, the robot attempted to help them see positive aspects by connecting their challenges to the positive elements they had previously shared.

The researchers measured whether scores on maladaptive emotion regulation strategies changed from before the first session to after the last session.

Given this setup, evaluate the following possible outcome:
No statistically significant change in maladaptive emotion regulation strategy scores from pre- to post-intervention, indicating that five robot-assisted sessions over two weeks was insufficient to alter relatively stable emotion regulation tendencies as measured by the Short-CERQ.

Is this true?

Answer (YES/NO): YES